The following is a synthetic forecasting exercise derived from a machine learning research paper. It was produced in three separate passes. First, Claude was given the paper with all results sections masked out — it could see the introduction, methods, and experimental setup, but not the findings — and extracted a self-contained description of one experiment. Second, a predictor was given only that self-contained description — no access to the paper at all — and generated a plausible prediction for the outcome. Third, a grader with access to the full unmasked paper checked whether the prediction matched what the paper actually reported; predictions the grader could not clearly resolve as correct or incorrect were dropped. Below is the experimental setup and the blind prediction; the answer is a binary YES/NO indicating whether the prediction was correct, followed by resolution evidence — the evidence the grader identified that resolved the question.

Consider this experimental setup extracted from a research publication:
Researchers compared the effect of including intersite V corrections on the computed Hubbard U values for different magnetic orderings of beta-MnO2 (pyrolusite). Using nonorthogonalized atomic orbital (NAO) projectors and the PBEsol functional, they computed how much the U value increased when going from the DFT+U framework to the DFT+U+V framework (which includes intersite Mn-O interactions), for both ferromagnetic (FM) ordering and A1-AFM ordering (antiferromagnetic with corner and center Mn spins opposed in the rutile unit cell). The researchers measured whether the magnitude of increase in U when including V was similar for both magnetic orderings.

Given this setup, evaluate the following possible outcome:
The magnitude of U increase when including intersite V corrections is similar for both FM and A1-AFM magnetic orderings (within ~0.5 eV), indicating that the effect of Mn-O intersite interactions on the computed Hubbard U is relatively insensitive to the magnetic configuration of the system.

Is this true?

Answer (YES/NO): YES